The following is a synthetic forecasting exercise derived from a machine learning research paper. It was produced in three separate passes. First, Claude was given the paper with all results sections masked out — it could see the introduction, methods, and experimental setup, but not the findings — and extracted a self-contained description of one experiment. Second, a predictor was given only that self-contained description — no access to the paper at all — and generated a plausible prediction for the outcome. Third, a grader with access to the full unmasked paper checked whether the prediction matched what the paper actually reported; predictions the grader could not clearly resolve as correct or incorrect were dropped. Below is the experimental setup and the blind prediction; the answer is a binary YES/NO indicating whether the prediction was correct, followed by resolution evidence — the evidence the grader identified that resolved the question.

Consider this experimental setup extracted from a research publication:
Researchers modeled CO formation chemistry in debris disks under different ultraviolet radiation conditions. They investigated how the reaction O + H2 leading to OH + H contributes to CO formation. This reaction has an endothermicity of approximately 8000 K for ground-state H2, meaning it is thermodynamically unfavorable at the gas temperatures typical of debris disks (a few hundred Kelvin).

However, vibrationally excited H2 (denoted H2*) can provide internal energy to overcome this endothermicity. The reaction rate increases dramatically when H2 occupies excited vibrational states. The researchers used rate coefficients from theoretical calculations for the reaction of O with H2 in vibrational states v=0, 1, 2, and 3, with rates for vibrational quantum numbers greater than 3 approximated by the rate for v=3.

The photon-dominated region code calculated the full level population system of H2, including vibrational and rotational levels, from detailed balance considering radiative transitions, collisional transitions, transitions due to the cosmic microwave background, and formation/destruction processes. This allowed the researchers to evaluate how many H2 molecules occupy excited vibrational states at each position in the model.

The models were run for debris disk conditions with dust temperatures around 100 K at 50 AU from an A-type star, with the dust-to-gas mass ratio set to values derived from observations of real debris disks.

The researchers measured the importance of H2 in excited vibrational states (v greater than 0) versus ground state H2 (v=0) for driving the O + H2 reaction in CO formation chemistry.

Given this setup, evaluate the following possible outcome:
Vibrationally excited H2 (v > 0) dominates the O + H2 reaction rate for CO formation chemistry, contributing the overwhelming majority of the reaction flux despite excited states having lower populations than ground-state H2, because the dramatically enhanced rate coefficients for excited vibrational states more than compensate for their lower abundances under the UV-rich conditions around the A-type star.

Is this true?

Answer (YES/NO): NO